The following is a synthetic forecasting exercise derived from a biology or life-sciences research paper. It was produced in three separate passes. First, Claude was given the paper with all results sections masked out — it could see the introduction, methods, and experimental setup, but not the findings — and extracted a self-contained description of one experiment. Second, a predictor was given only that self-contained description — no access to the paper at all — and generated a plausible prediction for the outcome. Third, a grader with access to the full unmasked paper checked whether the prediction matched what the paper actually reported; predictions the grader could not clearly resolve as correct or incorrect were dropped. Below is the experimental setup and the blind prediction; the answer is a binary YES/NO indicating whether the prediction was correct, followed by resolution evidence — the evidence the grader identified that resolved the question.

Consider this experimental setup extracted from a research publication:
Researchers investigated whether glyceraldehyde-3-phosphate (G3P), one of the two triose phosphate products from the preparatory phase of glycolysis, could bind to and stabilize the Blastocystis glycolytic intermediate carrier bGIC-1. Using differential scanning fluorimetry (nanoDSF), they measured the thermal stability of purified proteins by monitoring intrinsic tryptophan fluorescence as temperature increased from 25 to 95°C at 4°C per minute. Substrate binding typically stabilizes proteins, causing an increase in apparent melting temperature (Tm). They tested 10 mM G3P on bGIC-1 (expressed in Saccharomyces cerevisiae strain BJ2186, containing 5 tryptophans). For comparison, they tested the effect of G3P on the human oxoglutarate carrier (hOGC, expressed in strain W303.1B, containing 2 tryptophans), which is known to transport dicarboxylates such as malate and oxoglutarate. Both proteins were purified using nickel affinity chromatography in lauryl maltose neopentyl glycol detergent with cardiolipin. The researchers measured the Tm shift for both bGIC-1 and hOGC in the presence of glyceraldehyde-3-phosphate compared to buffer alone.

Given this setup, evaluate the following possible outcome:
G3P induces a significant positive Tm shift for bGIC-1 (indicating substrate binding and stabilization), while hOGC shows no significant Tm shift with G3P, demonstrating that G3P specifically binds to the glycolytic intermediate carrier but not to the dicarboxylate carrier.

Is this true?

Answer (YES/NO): YES